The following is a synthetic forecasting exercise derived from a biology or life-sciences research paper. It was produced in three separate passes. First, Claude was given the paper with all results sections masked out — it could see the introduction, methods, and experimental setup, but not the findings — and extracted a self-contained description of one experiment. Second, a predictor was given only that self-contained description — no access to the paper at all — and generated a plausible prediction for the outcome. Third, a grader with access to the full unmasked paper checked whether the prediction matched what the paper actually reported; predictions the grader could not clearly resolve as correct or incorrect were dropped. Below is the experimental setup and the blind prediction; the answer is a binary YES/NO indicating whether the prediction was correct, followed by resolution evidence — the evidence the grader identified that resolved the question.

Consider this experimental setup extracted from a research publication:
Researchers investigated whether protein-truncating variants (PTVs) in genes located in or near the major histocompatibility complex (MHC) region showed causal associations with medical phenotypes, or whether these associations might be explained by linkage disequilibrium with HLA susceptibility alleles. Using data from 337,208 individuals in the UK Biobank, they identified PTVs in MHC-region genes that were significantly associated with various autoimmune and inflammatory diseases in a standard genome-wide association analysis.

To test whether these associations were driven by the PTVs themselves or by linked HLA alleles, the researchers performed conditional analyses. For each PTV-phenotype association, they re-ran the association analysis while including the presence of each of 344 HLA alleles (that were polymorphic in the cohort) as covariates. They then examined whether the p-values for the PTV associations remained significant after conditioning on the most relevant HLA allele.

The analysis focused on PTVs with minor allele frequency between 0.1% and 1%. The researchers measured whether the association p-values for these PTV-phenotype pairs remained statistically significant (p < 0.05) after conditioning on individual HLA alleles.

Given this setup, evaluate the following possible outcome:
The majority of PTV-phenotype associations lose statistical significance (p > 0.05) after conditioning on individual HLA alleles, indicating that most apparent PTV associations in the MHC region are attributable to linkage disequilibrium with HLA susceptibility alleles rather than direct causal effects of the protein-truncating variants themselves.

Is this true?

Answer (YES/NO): YES